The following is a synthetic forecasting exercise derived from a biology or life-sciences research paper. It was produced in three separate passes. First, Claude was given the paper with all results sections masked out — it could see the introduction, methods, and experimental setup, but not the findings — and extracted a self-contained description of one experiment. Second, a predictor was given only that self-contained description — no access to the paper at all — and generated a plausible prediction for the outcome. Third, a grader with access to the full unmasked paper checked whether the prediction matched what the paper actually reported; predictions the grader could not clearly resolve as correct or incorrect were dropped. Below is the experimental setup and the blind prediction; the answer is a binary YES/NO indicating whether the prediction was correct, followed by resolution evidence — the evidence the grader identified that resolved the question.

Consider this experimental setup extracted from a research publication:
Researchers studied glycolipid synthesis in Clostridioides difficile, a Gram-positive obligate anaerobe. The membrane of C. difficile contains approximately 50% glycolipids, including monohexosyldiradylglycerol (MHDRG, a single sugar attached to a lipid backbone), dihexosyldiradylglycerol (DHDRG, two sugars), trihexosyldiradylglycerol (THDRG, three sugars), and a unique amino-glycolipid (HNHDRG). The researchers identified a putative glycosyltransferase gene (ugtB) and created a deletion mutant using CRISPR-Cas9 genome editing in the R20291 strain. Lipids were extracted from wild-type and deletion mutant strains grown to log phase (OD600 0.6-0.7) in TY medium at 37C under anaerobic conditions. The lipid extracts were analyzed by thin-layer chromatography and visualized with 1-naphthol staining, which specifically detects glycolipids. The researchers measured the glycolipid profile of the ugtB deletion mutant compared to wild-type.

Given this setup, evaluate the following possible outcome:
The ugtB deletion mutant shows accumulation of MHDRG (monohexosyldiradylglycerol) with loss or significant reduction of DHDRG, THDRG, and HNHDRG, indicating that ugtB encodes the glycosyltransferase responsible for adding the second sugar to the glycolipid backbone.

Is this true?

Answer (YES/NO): NO